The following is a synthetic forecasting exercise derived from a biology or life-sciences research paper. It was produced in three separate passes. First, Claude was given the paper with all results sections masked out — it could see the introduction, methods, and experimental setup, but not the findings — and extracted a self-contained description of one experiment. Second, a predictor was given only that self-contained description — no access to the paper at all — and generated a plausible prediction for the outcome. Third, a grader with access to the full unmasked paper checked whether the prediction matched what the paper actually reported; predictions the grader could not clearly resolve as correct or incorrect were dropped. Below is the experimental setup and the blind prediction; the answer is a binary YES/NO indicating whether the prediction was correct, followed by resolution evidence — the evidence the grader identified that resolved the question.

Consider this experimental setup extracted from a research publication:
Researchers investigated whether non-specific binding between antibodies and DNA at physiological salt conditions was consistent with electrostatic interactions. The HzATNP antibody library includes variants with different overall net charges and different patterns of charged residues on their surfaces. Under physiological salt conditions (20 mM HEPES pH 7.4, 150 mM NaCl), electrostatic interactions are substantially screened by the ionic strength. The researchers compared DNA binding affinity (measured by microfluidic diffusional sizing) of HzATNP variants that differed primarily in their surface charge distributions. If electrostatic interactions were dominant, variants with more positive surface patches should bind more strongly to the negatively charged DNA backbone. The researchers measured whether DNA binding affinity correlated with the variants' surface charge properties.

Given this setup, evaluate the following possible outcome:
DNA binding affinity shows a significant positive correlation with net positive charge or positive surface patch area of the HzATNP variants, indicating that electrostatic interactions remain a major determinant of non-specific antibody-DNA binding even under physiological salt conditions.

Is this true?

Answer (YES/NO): NO